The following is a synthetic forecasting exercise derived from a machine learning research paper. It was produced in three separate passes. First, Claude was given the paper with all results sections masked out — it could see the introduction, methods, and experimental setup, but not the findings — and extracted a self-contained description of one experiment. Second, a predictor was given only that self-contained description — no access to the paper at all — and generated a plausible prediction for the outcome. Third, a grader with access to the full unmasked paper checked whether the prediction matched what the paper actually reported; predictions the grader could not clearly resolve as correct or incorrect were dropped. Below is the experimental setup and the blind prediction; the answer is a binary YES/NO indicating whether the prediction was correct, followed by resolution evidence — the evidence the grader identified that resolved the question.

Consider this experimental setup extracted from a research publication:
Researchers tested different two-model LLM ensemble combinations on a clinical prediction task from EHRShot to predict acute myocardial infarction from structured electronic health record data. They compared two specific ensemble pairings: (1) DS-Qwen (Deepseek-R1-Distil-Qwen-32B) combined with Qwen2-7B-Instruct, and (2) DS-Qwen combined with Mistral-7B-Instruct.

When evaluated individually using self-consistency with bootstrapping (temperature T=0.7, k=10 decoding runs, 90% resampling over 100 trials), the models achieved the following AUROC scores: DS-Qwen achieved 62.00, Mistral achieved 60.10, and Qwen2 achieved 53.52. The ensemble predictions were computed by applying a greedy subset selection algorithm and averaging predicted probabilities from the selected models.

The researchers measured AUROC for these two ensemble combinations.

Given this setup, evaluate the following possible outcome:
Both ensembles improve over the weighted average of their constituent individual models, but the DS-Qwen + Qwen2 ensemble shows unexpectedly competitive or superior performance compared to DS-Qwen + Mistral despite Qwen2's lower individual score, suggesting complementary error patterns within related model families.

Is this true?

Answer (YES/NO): NO